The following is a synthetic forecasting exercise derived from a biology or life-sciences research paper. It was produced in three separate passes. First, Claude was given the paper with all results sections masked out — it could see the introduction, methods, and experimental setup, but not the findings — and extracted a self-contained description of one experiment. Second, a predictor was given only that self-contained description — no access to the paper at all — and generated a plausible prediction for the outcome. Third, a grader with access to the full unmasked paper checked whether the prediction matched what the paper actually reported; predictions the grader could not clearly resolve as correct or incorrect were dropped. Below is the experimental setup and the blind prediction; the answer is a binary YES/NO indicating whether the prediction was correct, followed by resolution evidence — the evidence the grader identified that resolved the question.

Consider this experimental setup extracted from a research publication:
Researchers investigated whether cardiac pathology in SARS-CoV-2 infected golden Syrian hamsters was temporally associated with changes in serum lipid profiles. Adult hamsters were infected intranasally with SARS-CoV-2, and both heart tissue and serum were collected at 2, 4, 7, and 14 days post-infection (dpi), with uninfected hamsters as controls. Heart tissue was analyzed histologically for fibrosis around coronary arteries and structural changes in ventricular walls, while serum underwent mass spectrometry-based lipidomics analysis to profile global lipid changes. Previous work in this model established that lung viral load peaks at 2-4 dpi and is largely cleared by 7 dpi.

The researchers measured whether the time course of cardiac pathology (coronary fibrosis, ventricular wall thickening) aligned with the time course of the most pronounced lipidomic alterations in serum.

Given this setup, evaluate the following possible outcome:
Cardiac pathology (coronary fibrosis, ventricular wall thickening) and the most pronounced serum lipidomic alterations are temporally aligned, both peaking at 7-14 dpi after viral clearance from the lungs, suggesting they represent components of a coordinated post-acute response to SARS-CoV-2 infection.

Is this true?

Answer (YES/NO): YES